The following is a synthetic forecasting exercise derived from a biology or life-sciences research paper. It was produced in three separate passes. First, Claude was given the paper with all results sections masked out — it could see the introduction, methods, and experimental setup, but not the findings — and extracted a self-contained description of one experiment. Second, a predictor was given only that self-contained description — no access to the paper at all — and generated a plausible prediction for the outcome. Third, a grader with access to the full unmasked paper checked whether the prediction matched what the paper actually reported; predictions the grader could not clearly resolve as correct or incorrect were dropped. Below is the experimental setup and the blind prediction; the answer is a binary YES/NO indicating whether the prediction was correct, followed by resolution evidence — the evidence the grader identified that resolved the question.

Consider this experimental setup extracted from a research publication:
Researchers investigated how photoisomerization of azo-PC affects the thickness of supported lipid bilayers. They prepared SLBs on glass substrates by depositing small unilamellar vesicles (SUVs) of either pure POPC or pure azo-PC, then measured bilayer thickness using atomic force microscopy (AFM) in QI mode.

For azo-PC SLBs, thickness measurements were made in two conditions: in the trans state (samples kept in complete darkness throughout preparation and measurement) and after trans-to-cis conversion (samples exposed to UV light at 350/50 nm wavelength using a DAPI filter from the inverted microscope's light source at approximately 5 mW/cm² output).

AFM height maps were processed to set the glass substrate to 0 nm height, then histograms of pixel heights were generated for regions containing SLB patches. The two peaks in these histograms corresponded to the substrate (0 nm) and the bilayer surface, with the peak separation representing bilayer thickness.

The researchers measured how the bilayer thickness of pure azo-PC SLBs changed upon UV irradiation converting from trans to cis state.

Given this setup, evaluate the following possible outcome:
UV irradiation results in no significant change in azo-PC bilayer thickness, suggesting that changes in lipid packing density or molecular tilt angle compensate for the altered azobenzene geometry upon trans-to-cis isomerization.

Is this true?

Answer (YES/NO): NO